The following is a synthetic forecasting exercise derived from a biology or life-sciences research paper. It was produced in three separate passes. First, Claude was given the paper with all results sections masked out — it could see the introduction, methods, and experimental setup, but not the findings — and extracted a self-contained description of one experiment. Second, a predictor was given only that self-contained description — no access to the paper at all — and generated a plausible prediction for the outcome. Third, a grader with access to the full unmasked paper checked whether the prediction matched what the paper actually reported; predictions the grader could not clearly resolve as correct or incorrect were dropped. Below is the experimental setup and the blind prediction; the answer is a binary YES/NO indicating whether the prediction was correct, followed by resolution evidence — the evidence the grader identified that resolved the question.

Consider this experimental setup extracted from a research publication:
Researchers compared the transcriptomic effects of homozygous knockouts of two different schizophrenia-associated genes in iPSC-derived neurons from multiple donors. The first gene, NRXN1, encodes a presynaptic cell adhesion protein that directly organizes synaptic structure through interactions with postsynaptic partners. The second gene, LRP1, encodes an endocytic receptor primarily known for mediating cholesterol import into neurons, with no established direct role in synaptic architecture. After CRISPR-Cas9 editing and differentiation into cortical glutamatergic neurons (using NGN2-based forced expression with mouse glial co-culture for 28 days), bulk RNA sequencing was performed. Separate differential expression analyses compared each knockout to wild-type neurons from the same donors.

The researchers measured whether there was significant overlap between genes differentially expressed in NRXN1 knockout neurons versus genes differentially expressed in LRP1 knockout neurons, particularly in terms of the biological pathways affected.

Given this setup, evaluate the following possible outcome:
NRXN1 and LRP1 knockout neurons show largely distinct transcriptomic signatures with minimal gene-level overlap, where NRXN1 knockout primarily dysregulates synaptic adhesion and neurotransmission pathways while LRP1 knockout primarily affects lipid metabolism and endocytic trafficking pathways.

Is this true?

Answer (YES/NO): NO